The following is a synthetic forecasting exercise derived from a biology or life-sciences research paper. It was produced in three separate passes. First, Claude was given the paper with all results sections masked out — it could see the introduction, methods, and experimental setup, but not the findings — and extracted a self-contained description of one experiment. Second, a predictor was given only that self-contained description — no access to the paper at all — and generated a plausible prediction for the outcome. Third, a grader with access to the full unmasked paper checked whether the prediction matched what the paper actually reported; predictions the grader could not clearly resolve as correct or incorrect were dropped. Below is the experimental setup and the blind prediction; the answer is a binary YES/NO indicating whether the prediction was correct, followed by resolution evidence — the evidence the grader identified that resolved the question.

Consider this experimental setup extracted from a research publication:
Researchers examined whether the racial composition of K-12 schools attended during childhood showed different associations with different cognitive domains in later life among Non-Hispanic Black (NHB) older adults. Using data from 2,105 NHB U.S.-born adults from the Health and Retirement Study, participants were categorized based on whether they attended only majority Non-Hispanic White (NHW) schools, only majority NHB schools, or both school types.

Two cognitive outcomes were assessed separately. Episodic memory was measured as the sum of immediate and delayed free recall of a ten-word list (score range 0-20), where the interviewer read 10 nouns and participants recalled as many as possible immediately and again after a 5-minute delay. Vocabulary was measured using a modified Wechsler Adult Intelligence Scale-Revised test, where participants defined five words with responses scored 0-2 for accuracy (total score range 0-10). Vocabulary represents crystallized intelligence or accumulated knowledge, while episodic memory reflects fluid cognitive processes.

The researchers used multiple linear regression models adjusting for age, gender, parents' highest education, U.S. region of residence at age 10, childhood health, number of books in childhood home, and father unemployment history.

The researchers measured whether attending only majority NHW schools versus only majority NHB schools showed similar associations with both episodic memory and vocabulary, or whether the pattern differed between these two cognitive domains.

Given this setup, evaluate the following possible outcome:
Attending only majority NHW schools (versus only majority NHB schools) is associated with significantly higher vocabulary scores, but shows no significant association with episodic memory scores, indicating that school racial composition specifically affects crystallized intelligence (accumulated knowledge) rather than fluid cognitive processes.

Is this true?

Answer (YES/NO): NO